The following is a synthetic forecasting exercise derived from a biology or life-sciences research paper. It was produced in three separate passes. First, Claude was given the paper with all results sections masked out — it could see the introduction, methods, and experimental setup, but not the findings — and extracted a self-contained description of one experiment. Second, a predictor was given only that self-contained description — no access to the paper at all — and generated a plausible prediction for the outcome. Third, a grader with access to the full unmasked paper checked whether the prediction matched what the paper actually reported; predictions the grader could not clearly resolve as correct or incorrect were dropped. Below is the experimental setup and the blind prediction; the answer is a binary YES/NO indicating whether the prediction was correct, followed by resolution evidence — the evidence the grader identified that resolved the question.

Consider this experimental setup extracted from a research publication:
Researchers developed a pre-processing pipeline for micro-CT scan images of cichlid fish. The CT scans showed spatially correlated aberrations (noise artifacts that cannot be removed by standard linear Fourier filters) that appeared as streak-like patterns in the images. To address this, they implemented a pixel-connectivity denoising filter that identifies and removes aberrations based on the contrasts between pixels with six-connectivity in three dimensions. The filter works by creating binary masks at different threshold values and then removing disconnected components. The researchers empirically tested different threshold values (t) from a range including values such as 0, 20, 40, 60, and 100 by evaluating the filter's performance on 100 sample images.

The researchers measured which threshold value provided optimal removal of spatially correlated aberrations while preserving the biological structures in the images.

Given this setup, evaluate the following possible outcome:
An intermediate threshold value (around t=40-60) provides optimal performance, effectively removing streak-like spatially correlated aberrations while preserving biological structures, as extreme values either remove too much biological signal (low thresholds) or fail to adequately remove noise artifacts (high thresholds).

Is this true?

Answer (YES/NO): YES